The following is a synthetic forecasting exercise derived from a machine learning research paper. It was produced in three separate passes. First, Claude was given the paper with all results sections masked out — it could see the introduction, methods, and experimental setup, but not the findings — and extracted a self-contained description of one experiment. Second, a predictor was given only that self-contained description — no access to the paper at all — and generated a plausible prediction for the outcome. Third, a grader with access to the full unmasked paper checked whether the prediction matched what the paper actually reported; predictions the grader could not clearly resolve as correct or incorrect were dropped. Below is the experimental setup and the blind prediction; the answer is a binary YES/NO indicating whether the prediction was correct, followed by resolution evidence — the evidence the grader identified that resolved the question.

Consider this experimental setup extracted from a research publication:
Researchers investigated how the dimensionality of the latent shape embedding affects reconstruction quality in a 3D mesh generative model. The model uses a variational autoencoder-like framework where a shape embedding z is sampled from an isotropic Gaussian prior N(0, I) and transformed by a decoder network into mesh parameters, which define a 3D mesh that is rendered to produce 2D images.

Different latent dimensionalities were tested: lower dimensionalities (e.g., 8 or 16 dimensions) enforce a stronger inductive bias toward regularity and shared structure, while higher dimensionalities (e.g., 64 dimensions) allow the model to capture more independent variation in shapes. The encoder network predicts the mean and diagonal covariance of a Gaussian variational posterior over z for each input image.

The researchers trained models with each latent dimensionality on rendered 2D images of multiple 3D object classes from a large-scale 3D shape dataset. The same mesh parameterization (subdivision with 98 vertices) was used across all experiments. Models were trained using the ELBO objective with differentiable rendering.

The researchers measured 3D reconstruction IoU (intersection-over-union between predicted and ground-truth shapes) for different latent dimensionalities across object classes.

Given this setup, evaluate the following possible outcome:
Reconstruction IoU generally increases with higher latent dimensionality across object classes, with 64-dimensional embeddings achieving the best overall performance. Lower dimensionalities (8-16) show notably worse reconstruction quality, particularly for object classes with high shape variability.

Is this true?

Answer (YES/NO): NO